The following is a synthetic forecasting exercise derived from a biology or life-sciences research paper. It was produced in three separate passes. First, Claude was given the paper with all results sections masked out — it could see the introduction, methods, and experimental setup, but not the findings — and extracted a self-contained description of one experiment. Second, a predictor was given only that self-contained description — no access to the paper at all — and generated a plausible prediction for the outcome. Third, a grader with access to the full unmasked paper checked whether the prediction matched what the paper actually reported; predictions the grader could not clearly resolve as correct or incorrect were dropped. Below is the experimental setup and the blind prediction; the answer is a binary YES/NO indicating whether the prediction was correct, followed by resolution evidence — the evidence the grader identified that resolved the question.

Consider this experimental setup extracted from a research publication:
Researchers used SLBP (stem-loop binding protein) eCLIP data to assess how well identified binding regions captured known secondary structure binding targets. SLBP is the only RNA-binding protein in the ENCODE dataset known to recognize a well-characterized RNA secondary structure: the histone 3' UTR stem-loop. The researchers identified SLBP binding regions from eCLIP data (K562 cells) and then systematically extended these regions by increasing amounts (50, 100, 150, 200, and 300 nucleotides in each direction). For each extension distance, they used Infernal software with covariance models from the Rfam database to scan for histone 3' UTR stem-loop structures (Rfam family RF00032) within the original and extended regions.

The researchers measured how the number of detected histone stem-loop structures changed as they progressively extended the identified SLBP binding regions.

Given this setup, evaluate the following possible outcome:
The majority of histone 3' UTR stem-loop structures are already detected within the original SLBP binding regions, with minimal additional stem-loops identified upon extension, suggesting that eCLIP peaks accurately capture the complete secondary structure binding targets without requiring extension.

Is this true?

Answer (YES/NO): NO